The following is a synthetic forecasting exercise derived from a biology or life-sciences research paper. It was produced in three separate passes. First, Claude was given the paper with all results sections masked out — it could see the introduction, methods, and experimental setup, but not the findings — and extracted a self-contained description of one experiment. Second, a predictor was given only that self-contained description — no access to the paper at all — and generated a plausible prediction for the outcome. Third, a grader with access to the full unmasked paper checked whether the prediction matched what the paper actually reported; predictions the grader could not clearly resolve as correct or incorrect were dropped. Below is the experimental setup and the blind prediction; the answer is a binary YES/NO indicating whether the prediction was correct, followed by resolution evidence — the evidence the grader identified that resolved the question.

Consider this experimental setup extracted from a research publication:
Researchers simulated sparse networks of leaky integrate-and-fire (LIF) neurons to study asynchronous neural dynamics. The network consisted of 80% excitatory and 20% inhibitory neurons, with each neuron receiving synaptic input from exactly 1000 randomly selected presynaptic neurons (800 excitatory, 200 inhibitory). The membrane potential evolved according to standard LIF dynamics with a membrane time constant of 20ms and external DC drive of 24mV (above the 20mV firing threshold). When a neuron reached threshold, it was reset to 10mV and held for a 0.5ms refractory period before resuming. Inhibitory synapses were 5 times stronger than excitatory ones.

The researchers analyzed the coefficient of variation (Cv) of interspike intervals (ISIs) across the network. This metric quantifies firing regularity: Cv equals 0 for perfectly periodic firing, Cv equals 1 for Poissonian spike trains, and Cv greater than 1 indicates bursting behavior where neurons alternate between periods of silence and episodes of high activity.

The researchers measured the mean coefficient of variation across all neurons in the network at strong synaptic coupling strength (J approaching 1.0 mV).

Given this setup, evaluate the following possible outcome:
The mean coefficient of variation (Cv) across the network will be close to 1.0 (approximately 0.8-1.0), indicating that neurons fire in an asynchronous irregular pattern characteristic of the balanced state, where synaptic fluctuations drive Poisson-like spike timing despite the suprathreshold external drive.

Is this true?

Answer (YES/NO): NO